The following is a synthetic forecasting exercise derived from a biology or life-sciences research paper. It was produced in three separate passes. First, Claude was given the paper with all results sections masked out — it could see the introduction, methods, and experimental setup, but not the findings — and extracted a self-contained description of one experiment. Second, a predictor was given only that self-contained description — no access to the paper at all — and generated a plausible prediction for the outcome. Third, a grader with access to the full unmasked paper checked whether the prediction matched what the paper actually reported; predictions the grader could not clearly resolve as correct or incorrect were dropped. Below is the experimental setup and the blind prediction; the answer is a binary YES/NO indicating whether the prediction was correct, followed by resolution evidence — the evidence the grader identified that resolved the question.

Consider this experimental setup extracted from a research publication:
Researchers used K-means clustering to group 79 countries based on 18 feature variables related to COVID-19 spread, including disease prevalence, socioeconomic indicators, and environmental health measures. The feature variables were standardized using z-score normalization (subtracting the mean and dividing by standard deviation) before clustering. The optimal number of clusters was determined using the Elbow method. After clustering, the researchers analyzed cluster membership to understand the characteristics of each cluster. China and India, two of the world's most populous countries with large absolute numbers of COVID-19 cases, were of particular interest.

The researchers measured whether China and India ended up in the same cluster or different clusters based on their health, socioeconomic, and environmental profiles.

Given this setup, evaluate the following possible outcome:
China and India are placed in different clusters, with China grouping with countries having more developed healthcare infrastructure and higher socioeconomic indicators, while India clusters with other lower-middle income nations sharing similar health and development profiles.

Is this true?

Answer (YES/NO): NO